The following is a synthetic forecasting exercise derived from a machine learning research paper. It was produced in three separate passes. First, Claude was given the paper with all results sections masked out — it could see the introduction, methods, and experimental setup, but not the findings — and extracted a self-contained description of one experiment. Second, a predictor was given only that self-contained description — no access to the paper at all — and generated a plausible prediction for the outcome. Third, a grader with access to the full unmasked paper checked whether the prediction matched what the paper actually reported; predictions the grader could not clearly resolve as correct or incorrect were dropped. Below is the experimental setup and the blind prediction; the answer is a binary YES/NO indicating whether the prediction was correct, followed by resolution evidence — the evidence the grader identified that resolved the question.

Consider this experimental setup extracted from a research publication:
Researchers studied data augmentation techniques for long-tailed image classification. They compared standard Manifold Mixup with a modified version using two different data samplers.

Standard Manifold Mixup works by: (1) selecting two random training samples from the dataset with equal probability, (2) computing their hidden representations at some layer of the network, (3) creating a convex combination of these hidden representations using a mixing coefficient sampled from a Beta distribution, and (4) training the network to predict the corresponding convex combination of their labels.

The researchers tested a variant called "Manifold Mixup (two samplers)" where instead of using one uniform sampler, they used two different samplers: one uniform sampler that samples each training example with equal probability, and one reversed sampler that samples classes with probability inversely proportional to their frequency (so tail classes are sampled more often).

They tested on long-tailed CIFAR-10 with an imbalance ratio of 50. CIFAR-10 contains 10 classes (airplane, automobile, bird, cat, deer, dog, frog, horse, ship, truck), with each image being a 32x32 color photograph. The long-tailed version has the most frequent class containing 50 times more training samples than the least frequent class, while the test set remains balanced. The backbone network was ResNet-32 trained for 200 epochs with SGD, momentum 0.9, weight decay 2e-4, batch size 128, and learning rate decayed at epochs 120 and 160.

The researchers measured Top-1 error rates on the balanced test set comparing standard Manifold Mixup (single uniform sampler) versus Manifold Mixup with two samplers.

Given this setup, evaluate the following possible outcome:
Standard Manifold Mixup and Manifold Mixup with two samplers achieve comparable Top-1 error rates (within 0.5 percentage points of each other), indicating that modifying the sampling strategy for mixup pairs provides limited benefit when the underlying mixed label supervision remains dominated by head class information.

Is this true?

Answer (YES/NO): NO